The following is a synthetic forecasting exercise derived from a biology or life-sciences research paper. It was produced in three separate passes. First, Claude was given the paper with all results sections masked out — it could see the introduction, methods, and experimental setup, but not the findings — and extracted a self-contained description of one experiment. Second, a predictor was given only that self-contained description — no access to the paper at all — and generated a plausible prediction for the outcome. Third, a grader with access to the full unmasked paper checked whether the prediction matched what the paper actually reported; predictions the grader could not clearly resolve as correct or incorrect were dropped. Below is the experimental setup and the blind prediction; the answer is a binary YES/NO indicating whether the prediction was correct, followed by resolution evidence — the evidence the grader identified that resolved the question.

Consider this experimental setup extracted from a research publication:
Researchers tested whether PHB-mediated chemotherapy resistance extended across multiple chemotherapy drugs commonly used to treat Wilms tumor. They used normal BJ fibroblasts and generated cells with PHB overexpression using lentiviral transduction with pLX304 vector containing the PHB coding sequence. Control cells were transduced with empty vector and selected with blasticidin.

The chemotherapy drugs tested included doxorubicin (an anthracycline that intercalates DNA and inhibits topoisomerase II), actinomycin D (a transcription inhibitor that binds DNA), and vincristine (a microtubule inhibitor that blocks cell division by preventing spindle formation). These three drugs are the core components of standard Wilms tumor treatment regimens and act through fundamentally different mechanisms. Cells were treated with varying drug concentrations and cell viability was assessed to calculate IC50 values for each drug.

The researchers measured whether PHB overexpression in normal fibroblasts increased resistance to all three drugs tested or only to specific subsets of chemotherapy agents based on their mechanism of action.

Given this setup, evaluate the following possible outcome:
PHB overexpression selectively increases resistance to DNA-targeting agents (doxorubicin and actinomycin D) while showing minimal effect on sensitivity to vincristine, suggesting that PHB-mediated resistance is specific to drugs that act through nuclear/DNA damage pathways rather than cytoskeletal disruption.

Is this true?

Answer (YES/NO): NO